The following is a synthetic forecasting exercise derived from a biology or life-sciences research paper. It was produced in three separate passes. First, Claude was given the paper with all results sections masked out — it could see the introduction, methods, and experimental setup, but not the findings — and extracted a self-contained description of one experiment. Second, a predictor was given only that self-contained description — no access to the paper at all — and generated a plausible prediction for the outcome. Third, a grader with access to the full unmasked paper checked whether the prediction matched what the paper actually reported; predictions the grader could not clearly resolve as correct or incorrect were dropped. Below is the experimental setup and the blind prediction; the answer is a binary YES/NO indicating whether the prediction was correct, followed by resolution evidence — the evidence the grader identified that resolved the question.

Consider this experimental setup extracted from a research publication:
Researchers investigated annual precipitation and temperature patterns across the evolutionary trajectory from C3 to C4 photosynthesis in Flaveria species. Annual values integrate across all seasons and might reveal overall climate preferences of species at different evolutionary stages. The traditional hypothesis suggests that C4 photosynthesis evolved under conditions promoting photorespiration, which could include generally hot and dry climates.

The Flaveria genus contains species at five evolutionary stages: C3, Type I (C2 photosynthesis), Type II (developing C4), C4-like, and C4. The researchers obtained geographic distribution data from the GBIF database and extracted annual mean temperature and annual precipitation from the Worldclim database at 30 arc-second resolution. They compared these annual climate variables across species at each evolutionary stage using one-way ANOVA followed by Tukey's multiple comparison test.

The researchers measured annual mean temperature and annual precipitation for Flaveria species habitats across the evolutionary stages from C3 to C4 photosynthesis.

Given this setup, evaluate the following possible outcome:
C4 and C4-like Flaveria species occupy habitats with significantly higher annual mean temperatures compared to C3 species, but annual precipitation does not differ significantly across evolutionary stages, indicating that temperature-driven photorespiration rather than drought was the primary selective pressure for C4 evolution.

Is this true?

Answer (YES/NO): NO